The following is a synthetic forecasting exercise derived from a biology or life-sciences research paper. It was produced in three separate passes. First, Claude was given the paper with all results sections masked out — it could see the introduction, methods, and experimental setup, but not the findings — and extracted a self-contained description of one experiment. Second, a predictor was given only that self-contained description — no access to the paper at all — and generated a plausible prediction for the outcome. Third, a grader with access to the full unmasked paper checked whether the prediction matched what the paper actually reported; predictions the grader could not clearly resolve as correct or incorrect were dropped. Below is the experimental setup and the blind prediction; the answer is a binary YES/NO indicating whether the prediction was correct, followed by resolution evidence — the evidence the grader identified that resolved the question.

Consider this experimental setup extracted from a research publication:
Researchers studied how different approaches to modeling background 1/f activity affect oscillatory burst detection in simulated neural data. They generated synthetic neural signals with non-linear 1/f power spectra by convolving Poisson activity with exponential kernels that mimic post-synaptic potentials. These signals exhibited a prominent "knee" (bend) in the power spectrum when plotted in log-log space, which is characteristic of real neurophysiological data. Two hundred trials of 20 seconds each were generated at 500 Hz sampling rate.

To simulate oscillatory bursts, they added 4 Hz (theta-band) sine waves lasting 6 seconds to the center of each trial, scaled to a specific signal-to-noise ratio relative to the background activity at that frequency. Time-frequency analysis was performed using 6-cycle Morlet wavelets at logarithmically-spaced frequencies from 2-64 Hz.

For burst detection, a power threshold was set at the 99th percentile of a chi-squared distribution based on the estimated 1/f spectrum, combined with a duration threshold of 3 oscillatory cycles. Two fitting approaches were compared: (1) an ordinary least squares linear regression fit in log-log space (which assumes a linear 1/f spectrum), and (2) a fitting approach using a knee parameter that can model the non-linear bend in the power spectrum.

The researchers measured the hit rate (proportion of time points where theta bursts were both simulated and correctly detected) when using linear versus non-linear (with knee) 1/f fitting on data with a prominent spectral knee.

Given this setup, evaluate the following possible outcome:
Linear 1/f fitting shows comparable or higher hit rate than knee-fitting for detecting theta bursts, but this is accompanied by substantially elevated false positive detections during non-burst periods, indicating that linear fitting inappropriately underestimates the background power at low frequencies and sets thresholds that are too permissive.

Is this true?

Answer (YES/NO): NO